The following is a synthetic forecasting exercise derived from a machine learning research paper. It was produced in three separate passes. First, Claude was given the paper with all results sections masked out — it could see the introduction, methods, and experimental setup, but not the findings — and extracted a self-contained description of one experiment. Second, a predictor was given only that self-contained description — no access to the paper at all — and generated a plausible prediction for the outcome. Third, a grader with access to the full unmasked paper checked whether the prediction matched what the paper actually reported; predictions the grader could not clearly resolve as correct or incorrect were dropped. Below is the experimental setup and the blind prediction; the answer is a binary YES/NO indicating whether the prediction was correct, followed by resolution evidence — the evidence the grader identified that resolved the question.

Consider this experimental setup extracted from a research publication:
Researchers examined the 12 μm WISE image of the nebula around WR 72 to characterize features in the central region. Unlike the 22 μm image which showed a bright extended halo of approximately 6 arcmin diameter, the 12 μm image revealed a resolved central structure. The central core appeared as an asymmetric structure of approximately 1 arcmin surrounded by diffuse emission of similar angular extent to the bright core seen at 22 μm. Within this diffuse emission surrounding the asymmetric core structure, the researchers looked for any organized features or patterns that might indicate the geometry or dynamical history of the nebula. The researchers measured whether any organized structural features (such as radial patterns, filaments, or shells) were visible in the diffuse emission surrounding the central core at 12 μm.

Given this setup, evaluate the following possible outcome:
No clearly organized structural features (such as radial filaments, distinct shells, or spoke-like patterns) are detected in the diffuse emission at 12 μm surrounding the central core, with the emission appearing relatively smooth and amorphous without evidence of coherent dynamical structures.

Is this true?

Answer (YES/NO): NO